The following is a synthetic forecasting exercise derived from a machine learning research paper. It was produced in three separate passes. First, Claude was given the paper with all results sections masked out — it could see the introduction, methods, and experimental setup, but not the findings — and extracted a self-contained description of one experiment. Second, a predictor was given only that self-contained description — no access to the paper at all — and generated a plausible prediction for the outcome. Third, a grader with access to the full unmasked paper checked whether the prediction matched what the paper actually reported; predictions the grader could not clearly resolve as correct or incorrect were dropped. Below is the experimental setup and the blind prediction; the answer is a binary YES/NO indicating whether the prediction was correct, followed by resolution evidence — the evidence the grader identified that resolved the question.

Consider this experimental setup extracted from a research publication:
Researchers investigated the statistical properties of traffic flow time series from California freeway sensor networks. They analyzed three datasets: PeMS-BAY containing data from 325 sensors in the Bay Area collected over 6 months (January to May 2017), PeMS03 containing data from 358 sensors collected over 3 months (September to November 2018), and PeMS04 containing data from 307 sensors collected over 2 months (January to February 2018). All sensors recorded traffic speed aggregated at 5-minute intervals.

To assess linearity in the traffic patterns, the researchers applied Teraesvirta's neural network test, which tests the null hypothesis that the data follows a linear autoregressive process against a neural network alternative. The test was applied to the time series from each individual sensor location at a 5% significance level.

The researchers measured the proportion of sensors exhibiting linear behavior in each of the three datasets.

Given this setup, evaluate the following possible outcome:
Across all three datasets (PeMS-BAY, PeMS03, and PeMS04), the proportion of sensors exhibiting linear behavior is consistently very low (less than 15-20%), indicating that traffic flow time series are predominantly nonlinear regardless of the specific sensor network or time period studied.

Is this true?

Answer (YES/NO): YES